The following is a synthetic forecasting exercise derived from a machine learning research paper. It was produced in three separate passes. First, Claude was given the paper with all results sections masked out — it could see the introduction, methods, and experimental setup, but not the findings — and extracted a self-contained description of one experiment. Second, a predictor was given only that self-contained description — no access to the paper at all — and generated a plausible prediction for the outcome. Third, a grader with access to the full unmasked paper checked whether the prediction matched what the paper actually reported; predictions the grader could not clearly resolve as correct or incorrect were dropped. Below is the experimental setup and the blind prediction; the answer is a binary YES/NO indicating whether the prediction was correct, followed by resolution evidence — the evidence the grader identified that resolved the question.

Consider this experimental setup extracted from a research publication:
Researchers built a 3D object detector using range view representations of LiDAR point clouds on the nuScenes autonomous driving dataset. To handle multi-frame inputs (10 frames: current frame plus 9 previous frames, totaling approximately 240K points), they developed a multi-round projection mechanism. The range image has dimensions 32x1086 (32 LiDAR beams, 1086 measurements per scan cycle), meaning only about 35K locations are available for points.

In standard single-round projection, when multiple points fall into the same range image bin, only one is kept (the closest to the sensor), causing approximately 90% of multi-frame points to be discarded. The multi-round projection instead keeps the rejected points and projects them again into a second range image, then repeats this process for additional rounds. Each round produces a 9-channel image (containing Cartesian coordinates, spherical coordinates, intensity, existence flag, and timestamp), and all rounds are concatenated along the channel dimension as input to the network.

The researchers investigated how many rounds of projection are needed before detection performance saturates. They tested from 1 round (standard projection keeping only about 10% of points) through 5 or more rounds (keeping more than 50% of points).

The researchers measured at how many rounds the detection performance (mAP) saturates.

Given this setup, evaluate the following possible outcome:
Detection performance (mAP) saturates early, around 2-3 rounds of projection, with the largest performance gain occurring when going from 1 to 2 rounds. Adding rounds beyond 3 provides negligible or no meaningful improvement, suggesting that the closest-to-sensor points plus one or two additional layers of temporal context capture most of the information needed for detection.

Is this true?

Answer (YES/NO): NO